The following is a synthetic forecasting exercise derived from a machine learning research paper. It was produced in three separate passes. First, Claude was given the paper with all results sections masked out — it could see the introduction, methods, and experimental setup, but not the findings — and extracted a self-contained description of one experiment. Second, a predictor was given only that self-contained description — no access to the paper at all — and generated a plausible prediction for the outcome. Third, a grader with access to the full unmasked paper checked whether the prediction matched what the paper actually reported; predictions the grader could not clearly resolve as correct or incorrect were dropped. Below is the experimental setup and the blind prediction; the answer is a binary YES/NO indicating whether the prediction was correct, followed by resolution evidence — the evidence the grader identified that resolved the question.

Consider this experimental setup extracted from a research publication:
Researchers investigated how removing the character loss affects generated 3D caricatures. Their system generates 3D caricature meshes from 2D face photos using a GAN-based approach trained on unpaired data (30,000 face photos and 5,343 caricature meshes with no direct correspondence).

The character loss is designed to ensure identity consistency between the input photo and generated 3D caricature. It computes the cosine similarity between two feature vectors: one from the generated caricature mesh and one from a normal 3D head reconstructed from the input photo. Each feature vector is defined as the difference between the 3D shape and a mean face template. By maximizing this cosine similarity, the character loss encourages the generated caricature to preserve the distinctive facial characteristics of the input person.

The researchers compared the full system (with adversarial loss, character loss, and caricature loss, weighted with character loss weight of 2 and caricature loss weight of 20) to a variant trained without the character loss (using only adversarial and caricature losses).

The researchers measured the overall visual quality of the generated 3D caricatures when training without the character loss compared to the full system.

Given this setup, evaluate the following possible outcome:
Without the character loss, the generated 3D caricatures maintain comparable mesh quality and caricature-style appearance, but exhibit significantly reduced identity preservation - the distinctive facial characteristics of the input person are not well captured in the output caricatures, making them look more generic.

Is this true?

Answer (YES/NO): NO